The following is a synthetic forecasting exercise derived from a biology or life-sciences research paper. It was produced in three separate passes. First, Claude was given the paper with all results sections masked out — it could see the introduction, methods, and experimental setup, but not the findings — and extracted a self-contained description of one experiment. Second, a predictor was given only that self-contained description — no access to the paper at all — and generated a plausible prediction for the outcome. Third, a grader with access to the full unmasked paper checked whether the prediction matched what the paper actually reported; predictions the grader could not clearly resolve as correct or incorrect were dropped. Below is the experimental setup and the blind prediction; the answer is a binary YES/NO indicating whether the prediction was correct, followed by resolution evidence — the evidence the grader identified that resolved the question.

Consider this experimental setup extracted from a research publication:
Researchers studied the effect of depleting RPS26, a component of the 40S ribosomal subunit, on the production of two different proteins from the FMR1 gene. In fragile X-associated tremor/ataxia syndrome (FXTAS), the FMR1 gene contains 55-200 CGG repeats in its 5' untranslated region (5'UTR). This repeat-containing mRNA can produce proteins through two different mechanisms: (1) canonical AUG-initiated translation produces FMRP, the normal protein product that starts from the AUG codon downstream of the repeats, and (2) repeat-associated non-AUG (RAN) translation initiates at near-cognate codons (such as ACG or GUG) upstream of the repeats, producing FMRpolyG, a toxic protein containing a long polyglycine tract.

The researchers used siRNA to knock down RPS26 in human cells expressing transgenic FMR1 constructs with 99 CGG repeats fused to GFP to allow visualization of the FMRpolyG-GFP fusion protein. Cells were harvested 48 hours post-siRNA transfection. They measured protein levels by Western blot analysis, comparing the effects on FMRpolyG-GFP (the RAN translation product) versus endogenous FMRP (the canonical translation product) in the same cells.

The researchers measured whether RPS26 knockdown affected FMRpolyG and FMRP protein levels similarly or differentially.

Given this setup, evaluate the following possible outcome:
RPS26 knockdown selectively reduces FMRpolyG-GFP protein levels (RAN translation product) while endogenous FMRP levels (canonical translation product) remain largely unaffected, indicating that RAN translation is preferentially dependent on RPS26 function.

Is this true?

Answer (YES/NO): YES